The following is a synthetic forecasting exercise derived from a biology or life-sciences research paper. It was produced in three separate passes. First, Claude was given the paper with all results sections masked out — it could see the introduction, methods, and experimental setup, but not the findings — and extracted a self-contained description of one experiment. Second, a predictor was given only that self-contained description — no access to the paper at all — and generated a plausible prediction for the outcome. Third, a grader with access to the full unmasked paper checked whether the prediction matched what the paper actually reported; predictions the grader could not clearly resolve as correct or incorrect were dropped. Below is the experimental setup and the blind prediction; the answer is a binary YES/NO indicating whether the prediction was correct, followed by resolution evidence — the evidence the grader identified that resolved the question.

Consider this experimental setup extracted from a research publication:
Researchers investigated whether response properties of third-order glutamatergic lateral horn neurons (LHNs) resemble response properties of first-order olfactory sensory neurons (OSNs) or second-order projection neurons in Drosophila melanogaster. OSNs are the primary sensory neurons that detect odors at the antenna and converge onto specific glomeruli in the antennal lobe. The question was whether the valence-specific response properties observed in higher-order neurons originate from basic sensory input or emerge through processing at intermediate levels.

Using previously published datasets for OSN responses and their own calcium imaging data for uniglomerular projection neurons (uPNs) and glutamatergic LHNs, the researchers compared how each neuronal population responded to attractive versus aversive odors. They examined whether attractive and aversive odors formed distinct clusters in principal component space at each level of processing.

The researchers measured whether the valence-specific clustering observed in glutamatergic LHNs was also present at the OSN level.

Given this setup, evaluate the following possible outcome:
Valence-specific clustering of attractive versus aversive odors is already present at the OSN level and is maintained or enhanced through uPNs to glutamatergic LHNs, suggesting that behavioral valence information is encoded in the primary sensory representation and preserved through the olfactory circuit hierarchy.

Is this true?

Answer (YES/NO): NO